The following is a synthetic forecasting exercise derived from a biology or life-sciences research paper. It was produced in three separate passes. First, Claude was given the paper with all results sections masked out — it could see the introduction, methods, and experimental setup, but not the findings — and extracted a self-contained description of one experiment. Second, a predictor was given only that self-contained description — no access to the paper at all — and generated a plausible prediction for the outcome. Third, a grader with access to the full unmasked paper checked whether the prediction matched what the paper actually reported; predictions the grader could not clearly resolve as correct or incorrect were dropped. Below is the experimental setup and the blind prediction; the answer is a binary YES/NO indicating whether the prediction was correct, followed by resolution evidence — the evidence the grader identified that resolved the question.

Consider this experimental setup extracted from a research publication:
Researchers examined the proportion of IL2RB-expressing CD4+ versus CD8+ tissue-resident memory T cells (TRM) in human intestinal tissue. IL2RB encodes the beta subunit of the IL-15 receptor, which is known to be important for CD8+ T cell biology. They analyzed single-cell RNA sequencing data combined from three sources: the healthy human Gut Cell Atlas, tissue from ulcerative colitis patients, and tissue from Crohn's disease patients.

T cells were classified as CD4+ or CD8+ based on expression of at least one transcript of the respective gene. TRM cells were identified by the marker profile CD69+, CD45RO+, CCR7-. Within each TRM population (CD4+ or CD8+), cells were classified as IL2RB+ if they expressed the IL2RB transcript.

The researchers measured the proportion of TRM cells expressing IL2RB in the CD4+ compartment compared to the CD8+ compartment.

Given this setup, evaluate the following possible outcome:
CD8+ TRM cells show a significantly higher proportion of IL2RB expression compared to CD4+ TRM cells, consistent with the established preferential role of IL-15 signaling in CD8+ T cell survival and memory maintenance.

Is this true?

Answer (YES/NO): NO